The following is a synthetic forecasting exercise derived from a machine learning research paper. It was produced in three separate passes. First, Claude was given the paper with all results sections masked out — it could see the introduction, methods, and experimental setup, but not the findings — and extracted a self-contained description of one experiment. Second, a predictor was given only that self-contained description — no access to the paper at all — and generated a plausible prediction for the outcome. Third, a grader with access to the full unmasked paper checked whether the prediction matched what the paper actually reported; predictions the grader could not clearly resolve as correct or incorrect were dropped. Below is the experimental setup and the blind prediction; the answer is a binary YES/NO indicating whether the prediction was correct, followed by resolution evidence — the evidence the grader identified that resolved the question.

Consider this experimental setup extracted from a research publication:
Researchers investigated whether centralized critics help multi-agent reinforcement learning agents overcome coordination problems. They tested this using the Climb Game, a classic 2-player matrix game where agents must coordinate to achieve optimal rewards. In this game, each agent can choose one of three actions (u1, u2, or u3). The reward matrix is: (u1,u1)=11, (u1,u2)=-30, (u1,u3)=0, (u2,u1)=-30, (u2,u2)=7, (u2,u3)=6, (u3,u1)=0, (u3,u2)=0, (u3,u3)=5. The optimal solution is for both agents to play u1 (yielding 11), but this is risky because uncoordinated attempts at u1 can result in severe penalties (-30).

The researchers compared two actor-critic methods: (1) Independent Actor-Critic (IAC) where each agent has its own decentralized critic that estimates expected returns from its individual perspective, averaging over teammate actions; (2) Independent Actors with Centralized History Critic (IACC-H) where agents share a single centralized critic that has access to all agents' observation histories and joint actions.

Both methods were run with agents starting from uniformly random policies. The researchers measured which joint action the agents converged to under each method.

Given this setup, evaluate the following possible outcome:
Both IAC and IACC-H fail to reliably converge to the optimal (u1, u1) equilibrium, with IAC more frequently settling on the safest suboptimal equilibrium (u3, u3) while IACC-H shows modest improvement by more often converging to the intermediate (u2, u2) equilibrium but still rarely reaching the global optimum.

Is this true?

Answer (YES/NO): NO